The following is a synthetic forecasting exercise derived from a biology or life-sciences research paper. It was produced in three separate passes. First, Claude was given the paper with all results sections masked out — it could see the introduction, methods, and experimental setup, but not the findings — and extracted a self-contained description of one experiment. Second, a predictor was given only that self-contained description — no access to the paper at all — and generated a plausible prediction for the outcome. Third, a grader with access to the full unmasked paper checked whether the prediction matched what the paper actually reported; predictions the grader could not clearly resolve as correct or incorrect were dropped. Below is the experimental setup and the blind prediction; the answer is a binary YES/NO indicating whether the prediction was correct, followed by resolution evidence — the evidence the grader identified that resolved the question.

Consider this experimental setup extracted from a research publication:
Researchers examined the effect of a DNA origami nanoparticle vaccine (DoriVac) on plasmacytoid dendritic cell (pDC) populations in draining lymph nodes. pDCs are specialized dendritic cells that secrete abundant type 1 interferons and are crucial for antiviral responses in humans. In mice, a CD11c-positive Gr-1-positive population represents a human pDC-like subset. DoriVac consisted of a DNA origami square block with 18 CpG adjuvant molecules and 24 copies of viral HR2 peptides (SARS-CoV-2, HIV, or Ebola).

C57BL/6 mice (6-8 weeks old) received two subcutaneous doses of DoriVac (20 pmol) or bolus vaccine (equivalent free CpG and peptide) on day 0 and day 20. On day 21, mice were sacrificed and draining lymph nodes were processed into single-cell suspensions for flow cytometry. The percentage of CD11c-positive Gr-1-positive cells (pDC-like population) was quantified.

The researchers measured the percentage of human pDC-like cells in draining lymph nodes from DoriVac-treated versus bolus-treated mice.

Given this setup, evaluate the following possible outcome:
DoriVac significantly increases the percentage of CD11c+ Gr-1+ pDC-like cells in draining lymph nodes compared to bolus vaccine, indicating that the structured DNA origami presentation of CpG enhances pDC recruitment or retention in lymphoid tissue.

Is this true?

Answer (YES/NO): YES